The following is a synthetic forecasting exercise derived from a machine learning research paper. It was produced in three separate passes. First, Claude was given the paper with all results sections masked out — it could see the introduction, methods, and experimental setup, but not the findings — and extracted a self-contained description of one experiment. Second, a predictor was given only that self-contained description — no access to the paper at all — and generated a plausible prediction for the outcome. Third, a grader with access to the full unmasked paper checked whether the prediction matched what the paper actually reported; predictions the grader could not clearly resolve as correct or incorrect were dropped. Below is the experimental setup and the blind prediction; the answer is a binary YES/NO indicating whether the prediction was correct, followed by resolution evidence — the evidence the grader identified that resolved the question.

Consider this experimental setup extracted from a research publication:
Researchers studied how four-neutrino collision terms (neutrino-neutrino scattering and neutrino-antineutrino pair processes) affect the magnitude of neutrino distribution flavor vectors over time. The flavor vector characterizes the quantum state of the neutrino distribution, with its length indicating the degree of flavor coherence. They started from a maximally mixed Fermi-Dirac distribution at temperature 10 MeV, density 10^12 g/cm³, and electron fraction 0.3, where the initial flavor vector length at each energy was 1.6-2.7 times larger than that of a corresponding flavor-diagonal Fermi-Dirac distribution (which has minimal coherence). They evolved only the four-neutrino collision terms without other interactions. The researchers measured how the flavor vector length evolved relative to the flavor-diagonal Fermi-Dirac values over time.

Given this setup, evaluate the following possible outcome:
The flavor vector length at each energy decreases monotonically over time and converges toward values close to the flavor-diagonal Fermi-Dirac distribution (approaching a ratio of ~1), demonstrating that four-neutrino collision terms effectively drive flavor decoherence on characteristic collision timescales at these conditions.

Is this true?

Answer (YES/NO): NO